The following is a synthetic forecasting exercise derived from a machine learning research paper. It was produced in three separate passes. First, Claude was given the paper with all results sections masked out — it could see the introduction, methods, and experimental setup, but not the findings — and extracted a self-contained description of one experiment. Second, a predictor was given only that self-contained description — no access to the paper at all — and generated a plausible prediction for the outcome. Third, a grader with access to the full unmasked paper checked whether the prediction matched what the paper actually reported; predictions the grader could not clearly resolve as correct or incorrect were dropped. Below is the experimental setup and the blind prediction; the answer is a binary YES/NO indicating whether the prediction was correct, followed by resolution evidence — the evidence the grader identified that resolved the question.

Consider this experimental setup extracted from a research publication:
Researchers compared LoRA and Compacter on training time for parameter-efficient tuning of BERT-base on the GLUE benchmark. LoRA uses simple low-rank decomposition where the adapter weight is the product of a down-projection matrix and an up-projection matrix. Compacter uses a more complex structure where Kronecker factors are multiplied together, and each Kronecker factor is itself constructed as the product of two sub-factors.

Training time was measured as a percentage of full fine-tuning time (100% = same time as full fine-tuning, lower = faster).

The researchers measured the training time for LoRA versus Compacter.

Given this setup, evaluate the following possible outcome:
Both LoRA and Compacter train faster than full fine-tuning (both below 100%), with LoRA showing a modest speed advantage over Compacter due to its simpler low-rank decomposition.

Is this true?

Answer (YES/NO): YES